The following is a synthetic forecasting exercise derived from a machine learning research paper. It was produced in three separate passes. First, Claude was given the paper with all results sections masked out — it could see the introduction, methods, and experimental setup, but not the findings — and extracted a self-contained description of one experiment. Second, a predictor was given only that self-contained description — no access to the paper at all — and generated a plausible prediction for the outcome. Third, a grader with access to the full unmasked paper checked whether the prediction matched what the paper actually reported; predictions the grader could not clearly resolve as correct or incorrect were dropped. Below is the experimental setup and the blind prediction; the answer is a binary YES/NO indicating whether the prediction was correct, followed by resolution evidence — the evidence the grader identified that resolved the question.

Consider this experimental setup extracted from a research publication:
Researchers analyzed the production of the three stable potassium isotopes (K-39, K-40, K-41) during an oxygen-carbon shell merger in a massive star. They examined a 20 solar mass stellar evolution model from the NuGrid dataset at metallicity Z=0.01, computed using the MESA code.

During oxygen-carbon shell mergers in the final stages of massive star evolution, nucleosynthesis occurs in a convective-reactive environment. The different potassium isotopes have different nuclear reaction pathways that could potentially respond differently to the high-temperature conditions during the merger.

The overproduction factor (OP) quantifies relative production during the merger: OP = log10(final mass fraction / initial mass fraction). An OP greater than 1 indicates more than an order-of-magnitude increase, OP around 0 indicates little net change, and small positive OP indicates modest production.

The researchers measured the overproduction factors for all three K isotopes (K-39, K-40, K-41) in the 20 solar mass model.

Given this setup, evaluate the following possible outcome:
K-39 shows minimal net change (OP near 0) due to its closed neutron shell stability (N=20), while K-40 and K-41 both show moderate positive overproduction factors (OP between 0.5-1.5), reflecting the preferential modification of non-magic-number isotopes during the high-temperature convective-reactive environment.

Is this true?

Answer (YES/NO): NO